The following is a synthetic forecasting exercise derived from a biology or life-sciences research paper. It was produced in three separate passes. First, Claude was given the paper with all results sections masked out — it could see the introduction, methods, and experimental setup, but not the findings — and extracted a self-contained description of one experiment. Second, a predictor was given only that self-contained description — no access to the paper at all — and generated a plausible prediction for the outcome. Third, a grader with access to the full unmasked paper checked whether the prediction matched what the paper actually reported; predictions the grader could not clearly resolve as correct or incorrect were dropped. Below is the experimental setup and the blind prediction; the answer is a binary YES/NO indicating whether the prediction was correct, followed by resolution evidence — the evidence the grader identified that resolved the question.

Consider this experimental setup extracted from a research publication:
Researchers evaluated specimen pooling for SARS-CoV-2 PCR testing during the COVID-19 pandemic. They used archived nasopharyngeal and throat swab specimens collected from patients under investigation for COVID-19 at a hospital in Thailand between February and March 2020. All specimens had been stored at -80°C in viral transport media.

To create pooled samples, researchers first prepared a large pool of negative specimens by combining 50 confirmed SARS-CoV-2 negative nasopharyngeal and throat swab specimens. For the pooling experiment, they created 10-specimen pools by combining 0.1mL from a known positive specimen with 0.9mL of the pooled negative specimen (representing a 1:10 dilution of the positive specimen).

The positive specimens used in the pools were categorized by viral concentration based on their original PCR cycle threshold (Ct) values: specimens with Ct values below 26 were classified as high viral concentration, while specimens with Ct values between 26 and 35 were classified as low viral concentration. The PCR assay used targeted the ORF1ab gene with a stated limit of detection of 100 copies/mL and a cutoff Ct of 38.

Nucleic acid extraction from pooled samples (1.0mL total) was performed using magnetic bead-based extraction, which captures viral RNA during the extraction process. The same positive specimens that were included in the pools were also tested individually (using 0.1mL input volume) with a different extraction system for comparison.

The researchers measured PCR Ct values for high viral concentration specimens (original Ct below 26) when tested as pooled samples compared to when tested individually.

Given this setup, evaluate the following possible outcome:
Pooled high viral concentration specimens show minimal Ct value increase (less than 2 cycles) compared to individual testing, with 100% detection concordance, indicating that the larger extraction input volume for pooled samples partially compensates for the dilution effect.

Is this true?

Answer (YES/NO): YES